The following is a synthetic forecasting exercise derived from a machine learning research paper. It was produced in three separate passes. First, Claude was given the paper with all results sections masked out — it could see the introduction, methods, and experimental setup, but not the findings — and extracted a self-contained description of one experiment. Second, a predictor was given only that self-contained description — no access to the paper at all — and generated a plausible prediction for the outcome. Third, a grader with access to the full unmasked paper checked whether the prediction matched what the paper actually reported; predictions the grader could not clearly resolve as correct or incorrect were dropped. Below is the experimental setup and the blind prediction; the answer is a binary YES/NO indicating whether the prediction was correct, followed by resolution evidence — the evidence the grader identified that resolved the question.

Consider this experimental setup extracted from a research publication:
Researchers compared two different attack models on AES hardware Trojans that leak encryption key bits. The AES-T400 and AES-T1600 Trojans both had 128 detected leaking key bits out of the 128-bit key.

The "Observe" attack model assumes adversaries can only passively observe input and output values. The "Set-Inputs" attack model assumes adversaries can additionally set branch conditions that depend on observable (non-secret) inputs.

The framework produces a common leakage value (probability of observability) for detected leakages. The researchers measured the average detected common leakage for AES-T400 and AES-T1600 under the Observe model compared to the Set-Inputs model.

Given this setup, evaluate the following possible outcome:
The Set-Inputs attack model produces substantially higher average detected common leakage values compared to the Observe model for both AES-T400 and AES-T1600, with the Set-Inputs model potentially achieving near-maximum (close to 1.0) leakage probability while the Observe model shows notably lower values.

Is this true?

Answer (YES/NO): NO